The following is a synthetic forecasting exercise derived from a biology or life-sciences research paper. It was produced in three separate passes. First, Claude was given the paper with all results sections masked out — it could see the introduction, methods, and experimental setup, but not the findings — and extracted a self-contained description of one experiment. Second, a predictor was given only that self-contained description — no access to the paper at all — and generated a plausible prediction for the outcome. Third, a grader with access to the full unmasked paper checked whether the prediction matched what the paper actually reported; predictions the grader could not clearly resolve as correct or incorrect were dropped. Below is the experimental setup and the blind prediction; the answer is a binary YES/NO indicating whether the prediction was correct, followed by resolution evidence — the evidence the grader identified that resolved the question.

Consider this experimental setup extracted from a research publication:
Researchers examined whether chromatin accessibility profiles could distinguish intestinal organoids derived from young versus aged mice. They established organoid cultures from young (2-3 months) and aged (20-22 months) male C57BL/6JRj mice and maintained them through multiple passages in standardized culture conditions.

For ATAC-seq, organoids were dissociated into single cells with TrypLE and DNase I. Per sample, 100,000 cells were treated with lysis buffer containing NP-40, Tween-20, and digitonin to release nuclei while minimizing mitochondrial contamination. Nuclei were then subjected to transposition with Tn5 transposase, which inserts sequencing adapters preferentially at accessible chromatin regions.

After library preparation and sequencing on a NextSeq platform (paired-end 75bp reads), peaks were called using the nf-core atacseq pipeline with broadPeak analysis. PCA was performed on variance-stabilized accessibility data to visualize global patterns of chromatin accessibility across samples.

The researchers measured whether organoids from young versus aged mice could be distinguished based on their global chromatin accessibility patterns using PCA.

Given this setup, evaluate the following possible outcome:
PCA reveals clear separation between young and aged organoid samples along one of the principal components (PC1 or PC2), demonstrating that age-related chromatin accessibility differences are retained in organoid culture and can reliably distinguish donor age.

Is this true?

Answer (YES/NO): YES